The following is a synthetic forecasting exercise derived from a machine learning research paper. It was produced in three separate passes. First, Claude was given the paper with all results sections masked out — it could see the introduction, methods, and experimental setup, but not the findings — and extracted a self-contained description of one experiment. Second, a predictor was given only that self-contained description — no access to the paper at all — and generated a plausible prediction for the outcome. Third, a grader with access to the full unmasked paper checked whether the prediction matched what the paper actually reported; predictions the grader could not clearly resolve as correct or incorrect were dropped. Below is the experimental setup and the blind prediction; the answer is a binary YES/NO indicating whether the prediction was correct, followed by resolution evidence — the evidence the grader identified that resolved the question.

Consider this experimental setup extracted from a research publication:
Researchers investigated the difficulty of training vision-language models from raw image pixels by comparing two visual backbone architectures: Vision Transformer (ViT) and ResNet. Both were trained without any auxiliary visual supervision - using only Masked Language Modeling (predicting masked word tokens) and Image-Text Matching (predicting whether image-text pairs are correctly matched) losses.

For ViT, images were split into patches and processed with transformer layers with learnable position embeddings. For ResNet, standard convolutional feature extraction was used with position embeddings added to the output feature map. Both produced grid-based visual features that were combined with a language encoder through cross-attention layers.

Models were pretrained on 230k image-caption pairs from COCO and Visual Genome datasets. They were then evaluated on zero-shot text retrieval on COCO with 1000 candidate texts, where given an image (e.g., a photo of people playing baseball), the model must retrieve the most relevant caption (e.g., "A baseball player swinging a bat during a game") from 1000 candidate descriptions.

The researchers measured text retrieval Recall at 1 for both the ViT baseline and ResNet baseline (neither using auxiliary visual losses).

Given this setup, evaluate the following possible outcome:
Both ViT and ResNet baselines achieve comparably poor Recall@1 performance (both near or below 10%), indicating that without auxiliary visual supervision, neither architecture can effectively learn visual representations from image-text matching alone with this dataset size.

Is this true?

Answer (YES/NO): NO